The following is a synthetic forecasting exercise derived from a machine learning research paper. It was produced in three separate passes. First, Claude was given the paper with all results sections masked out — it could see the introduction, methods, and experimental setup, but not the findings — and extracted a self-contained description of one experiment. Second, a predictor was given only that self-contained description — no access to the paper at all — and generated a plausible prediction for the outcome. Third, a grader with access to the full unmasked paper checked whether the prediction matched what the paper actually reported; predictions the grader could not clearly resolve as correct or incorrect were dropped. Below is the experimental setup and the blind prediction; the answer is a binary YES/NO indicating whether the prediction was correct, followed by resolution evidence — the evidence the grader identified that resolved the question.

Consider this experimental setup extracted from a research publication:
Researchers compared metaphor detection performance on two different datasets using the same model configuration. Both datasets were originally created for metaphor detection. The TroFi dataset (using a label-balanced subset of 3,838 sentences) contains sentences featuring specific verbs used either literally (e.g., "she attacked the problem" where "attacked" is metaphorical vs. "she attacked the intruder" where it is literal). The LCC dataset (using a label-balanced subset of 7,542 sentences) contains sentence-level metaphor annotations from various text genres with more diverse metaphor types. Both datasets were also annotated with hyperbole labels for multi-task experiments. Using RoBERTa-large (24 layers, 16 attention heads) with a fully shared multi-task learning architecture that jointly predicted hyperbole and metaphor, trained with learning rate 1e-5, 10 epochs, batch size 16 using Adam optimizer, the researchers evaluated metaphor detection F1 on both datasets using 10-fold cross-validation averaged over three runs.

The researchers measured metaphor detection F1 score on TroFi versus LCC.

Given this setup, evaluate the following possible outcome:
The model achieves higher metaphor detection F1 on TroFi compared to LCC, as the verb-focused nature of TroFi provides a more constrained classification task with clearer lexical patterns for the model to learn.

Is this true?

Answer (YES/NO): NO